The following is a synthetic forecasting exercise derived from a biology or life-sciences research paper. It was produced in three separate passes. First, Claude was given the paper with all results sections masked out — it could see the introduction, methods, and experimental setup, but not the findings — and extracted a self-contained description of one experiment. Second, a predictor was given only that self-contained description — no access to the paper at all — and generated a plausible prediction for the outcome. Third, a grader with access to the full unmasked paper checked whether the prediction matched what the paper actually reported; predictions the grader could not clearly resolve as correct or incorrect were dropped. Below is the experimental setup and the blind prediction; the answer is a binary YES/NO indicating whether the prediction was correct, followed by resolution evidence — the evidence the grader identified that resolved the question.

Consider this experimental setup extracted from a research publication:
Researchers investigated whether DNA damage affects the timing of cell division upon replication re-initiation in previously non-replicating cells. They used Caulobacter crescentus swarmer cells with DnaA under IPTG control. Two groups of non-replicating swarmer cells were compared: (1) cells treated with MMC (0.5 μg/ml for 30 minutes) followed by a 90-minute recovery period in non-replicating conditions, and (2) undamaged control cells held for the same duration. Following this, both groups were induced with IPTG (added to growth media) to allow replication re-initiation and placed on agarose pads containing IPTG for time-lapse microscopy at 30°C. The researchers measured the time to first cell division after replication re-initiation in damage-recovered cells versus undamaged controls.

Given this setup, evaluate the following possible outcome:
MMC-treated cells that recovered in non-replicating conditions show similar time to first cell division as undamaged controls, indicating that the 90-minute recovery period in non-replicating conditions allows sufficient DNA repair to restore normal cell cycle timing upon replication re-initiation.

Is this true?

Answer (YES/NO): NO